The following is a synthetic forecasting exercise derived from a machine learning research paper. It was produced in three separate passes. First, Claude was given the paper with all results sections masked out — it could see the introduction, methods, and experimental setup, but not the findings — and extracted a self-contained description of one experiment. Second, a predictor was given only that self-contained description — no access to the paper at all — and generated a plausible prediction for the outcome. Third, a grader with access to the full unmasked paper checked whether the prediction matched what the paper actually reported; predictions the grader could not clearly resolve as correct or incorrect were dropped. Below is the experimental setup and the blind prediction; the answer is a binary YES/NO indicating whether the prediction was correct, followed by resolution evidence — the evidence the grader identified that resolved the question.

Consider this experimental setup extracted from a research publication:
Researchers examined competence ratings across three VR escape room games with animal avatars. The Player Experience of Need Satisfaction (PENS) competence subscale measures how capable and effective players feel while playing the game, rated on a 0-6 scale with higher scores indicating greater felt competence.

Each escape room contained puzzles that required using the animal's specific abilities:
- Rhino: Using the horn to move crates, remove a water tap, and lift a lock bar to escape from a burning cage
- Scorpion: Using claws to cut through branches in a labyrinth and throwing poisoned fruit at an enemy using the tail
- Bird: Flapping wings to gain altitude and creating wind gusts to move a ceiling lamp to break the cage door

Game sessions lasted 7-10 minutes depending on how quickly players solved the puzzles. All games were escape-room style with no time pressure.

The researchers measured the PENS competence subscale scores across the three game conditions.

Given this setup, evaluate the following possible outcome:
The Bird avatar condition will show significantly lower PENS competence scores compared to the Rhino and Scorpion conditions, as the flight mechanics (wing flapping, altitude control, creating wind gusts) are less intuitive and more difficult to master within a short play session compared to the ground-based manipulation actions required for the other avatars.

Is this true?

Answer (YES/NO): NO